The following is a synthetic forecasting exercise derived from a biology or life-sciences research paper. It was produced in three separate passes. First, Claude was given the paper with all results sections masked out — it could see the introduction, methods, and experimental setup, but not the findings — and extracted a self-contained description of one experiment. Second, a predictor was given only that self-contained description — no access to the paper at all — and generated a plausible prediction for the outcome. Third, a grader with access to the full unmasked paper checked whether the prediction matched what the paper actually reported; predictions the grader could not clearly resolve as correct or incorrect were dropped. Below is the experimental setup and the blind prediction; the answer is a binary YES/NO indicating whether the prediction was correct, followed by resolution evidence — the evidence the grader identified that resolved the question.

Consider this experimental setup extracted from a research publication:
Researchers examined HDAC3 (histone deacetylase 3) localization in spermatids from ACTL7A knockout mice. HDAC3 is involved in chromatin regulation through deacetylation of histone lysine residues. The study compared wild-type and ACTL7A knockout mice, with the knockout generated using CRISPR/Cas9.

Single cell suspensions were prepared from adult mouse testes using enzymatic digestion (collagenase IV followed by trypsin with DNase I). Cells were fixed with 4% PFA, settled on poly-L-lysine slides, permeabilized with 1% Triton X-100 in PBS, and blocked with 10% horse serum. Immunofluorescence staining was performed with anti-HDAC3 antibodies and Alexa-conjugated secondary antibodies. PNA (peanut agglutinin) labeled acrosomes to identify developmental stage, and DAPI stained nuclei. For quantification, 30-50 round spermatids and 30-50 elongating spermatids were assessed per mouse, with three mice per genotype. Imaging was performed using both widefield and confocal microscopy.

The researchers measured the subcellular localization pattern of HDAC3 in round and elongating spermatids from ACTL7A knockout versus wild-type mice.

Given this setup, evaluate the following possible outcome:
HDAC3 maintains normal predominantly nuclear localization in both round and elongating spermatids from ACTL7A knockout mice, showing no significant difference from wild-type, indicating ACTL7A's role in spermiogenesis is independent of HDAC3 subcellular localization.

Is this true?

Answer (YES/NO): NO